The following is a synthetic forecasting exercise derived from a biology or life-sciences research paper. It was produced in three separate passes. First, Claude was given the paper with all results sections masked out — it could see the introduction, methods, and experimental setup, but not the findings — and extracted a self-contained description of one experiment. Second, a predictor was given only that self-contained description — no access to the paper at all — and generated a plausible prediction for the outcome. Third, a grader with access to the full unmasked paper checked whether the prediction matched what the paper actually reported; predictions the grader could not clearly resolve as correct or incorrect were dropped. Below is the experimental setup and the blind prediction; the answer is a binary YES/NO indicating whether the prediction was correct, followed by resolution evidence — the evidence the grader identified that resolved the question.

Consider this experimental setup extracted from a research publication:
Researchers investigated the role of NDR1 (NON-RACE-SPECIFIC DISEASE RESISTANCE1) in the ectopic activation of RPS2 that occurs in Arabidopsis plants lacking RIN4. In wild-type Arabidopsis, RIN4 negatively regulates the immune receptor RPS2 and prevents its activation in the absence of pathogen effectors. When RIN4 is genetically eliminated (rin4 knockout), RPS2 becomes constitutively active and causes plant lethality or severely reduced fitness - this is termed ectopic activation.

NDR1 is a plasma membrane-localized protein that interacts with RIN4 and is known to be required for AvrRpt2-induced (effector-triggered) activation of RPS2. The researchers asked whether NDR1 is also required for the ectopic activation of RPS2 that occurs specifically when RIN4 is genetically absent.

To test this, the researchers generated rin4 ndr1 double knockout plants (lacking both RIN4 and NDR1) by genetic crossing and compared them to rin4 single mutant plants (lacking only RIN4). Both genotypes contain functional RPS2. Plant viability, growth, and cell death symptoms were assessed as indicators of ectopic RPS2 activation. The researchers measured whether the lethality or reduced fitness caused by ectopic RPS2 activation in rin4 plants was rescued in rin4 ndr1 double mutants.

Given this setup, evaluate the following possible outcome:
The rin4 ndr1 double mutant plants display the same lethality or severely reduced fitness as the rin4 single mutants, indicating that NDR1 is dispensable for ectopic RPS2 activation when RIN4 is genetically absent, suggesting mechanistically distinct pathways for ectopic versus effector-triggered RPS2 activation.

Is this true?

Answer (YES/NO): YES